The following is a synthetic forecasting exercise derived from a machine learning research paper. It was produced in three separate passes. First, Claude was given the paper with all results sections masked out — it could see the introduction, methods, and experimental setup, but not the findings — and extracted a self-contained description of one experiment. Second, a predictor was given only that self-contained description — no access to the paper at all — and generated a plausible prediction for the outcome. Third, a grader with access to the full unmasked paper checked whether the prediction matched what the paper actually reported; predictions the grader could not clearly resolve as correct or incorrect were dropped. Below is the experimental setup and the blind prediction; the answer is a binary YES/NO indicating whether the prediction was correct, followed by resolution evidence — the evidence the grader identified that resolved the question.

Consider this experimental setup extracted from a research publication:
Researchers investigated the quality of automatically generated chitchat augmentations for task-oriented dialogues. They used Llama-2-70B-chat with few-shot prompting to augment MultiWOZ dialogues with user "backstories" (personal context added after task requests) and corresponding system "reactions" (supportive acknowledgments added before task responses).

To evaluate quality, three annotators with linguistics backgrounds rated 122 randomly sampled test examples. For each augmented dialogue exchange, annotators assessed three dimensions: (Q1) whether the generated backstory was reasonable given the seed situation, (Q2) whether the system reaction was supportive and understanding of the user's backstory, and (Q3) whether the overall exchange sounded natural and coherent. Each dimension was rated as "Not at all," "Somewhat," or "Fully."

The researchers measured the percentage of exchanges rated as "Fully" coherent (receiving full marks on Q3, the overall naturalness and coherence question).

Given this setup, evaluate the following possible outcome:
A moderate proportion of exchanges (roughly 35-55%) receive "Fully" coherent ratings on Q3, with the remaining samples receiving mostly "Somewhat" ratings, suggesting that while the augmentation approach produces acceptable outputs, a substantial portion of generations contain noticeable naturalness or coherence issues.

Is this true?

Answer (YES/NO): NO